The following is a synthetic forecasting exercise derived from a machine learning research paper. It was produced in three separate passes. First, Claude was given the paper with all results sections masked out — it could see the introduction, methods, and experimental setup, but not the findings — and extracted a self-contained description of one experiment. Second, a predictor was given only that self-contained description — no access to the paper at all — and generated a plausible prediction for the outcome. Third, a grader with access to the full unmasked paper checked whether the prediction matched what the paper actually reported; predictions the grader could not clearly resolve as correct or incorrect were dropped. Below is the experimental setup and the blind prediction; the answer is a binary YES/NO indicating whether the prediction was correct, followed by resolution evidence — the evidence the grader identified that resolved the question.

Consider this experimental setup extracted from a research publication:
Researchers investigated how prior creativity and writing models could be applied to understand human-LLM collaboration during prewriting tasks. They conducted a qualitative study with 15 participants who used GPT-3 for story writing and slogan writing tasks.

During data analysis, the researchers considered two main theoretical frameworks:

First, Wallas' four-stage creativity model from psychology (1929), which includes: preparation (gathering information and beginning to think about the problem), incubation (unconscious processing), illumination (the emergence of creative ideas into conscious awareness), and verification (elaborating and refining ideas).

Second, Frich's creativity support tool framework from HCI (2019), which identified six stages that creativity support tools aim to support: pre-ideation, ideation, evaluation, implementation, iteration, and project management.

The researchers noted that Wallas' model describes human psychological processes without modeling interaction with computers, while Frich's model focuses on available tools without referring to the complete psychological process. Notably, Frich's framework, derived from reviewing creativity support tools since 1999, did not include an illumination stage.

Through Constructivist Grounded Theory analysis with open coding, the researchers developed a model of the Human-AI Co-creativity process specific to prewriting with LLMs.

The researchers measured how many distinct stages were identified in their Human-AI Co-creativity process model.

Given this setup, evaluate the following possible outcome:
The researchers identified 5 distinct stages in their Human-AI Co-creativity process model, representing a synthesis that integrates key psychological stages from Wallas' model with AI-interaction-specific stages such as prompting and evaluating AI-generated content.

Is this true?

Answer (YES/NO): NO